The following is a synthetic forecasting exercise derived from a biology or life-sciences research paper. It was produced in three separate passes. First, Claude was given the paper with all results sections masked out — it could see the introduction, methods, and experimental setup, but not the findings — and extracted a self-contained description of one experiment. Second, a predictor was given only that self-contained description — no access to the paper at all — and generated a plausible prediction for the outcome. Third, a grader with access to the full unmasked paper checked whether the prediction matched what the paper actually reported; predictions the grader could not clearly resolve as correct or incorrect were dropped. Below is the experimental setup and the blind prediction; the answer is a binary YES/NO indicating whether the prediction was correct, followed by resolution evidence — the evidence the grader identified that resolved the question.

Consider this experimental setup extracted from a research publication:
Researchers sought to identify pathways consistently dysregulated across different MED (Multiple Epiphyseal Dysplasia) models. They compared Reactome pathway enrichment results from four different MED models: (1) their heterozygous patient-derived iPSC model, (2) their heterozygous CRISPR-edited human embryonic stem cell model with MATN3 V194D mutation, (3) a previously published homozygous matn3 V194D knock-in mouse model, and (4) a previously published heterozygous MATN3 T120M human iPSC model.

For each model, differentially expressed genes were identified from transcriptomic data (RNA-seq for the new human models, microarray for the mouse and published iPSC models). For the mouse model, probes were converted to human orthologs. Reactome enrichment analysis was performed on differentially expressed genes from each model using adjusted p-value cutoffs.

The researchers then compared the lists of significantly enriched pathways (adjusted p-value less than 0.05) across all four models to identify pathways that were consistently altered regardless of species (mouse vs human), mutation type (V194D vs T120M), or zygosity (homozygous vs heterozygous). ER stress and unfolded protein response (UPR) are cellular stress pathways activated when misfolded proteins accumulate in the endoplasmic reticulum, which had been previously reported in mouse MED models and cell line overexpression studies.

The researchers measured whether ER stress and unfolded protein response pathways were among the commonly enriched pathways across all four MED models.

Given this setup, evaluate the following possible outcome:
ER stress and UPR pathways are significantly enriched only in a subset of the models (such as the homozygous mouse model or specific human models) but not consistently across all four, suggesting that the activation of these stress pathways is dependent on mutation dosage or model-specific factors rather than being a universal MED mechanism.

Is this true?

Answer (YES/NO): YES